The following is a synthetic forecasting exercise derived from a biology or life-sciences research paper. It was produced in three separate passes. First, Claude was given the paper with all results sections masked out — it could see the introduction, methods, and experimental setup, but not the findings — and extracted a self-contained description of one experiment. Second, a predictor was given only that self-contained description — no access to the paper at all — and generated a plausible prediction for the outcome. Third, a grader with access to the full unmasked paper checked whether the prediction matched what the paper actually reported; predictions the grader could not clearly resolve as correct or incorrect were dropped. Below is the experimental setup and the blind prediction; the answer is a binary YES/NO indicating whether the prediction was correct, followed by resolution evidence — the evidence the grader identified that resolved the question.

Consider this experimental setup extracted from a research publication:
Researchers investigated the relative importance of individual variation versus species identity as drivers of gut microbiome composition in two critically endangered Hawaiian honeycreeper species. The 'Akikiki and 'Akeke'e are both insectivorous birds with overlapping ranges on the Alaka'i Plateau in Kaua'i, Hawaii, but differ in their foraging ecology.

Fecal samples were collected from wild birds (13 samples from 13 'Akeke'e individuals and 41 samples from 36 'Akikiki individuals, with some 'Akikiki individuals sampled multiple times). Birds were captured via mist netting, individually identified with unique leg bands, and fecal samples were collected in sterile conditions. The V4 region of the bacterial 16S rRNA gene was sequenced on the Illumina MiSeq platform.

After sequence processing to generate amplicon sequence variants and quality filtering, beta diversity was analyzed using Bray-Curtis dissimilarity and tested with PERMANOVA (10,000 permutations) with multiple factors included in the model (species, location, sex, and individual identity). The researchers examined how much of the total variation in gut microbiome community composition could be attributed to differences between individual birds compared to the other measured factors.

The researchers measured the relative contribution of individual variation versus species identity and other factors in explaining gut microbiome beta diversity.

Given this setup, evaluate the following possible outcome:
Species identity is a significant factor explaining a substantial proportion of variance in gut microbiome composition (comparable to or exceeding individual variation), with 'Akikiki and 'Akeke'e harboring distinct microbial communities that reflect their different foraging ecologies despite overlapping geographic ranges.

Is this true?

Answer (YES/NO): NO